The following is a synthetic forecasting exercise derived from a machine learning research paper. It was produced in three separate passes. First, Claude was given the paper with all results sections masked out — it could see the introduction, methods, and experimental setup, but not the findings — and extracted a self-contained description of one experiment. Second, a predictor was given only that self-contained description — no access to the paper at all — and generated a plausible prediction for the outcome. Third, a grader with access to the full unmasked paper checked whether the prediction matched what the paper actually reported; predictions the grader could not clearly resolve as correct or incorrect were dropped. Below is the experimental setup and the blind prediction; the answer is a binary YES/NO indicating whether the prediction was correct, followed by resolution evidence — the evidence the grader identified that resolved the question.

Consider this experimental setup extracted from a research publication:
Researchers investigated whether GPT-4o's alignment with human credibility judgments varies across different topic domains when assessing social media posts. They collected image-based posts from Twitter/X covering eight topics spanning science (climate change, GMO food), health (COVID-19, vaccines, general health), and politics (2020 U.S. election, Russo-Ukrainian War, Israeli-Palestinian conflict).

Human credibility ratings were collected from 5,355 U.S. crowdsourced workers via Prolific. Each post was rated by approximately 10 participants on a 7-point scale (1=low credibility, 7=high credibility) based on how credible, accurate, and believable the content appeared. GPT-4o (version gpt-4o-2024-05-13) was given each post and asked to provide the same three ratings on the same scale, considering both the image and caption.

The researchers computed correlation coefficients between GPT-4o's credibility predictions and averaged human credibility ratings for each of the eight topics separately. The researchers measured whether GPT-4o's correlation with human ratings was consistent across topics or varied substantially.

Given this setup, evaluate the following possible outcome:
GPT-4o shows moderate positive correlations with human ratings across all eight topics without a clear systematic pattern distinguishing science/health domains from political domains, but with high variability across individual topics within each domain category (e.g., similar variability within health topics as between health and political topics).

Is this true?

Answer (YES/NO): NO